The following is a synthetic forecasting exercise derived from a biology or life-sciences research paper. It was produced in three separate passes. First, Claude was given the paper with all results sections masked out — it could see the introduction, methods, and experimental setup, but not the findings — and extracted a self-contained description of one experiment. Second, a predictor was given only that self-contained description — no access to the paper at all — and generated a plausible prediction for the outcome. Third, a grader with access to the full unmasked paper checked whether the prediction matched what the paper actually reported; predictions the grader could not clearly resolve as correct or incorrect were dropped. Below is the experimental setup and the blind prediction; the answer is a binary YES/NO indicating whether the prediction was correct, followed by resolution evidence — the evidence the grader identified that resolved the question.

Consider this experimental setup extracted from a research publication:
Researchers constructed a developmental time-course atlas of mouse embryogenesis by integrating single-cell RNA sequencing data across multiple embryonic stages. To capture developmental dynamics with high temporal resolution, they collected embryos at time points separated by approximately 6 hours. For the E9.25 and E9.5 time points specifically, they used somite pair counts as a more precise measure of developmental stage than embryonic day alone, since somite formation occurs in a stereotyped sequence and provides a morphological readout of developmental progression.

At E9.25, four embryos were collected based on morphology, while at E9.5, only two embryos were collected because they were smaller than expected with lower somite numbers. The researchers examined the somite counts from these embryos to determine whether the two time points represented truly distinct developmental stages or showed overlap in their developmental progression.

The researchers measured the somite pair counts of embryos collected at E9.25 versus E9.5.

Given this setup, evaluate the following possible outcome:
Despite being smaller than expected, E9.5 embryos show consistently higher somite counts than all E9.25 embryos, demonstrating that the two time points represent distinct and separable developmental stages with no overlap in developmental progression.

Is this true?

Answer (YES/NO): NO